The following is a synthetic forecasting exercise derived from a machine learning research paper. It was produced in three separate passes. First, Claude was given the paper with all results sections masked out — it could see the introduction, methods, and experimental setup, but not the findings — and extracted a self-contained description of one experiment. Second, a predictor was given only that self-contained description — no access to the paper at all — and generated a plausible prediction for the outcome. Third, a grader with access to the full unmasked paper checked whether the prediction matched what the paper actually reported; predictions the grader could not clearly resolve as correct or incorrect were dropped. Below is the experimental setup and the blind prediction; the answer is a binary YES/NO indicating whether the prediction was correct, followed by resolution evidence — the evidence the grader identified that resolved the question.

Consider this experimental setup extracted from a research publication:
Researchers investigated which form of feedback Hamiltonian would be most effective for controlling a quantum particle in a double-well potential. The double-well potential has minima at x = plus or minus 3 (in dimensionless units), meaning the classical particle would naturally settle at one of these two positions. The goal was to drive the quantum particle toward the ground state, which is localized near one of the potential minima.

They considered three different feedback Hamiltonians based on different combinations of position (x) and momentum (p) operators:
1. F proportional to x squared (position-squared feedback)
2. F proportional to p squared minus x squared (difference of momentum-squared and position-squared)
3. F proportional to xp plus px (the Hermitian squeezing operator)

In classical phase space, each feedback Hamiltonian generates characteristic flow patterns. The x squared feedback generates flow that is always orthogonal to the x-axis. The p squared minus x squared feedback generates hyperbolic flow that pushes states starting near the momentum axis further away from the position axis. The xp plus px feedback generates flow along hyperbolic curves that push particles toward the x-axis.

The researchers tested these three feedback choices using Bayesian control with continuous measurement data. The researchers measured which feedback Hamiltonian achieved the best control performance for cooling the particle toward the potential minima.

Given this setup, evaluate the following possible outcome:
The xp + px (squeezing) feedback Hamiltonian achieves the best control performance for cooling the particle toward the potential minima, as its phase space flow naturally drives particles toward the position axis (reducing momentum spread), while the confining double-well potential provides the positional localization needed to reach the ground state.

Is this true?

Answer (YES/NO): YES